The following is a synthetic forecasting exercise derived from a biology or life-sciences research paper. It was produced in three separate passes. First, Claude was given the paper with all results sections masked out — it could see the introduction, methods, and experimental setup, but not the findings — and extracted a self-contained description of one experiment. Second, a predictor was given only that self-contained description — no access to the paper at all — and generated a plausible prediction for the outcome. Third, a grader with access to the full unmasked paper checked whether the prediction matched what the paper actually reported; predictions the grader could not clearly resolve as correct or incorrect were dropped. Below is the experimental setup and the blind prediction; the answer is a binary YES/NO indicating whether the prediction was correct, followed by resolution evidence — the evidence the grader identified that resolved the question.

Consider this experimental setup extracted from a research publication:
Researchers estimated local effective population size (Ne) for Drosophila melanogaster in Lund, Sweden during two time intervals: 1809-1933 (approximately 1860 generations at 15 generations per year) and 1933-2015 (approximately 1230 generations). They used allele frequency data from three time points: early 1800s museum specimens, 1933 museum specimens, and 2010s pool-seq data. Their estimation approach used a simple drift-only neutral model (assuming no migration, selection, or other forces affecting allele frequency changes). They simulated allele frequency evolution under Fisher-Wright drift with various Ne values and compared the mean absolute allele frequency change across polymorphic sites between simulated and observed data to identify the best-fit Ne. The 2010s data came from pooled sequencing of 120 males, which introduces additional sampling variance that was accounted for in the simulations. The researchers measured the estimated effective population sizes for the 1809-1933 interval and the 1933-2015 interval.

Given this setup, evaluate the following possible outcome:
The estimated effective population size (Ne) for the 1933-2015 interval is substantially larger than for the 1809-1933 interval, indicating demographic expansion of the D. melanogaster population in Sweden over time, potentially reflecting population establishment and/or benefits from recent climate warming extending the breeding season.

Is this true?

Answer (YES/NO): NO